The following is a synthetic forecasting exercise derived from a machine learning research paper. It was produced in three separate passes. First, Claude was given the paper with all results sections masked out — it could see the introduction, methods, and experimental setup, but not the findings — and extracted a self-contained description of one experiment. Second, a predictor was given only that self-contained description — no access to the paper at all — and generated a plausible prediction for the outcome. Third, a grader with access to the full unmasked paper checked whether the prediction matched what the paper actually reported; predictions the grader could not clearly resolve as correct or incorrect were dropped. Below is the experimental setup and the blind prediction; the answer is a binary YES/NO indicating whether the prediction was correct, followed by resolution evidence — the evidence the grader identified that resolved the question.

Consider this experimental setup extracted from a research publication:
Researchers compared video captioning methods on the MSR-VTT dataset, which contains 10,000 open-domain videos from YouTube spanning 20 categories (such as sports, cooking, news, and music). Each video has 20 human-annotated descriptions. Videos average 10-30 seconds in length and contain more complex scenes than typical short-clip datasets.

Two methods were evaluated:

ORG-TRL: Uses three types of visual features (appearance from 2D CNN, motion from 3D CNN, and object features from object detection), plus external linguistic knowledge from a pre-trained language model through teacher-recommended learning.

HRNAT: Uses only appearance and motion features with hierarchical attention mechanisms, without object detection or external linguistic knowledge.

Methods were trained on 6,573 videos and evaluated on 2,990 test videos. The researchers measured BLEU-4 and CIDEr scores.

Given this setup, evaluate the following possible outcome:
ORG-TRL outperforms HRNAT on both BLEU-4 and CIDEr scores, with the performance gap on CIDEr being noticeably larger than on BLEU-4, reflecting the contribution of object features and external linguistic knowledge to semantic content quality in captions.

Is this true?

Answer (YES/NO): YES